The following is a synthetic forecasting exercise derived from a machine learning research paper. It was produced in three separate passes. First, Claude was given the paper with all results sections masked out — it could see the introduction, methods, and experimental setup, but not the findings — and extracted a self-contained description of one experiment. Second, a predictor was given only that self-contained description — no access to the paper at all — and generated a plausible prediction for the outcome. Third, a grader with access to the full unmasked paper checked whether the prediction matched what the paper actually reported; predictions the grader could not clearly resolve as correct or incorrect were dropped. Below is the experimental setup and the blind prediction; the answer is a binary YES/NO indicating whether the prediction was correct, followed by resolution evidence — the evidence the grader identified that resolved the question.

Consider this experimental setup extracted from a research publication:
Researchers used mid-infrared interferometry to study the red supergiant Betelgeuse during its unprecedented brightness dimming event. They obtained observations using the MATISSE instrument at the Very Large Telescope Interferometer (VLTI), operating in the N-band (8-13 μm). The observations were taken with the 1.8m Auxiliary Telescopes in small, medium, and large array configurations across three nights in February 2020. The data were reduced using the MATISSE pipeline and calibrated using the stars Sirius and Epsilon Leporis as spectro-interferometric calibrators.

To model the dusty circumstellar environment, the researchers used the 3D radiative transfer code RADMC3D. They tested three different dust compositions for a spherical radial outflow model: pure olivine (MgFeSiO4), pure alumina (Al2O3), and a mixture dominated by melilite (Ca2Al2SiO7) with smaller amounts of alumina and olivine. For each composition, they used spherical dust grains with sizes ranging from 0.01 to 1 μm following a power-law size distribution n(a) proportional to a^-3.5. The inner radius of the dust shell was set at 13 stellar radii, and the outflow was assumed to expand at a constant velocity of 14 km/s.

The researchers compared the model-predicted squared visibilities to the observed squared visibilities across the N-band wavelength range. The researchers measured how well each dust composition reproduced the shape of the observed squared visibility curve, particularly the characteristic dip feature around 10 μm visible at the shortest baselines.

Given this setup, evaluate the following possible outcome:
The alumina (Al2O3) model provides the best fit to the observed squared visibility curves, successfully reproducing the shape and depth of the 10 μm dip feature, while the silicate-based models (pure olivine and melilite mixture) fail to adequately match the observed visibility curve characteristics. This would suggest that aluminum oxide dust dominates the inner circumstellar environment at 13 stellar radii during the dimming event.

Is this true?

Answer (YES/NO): NO